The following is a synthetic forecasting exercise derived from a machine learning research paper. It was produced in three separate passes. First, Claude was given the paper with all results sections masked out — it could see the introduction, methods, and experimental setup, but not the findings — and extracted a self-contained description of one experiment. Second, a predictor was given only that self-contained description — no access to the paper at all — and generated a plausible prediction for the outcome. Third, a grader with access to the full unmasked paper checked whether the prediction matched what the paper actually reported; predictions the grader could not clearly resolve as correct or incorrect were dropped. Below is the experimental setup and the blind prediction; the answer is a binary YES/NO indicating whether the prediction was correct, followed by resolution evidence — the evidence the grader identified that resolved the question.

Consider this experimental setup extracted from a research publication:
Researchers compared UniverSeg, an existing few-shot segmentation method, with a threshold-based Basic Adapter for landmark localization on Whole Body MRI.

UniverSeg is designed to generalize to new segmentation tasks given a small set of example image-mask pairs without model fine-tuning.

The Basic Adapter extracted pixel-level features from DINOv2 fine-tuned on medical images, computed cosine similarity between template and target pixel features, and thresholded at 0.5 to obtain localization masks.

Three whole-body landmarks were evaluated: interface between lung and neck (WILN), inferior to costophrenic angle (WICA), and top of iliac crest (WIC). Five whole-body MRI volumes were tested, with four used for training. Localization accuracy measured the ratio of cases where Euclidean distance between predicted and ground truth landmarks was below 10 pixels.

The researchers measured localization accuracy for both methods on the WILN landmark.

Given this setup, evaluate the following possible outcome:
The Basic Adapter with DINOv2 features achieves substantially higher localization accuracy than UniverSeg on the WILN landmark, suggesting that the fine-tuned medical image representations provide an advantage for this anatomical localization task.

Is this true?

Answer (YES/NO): NO